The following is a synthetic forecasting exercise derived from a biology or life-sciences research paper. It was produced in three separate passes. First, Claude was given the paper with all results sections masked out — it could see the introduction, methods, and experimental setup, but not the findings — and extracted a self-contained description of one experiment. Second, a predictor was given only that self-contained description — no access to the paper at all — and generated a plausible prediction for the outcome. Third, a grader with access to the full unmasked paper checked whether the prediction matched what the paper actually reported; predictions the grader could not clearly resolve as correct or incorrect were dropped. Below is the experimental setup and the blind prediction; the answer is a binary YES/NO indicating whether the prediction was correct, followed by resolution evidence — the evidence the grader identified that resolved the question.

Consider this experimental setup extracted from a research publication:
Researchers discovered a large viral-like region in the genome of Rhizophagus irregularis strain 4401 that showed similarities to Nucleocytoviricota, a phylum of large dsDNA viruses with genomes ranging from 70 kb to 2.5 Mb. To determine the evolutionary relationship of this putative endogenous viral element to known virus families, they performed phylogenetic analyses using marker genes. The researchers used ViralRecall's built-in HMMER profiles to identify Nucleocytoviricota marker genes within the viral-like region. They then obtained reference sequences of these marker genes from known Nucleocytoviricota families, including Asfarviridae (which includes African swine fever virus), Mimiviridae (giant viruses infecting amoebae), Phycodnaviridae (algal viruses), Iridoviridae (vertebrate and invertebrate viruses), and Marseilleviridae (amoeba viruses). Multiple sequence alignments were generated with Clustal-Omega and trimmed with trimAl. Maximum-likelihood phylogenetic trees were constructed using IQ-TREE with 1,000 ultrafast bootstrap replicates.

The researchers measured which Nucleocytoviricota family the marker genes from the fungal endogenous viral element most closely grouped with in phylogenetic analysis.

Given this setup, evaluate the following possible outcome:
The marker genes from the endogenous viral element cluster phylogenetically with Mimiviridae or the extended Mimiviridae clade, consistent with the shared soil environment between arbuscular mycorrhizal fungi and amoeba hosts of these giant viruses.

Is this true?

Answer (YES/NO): NO